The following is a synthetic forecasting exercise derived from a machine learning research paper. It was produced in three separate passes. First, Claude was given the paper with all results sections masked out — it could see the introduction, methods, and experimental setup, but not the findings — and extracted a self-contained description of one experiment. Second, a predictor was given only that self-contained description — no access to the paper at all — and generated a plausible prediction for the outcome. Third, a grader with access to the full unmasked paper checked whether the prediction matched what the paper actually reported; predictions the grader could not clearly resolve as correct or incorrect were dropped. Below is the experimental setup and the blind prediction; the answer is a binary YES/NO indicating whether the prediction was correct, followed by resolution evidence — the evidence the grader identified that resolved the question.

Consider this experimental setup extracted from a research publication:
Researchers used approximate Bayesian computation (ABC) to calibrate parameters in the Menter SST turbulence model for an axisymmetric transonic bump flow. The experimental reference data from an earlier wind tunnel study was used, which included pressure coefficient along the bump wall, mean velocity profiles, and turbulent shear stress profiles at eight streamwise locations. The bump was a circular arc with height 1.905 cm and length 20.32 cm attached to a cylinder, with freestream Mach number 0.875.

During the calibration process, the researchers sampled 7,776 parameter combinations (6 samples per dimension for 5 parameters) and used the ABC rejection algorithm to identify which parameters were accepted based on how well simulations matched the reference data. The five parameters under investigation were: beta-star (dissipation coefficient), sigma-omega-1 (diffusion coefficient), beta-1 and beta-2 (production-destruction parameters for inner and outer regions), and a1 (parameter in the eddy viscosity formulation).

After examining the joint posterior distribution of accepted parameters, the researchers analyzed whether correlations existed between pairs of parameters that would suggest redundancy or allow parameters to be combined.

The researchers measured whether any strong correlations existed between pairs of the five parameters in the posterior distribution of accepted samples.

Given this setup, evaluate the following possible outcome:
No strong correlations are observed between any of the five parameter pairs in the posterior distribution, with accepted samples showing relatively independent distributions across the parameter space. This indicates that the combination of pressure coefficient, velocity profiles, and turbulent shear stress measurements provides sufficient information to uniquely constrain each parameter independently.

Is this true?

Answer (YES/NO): NO